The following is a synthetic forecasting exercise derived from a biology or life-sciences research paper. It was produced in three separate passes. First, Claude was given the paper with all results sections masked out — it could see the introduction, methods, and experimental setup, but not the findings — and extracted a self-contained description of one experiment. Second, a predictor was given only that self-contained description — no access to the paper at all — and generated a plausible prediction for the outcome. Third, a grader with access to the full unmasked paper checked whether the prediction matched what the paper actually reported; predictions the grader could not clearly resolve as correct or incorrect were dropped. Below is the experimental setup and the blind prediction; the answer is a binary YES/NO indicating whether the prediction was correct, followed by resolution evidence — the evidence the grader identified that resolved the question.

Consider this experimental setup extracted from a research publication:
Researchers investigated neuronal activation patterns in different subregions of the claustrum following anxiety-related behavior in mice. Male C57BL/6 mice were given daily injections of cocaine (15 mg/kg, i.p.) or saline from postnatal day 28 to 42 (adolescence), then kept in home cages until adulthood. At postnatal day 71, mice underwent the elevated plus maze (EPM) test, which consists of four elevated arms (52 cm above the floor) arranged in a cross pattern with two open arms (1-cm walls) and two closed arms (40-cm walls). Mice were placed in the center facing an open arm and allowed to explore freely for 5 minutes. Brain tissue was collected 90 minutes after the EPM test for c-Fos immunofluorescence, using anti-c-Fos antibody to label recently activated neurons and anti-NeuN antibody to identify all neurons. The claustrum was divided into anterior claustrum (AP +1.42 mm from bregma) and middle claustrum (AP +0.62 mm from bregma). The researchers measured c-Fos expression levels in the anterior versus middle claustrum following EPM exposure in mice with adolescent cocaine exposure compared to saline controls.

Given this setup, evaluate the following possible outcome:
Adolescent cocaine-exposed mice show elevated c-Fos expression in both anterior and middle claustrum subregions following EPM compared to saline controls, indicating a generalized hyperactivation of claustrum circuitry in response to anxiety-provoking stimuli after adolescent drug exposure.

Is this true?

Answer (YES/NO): NO